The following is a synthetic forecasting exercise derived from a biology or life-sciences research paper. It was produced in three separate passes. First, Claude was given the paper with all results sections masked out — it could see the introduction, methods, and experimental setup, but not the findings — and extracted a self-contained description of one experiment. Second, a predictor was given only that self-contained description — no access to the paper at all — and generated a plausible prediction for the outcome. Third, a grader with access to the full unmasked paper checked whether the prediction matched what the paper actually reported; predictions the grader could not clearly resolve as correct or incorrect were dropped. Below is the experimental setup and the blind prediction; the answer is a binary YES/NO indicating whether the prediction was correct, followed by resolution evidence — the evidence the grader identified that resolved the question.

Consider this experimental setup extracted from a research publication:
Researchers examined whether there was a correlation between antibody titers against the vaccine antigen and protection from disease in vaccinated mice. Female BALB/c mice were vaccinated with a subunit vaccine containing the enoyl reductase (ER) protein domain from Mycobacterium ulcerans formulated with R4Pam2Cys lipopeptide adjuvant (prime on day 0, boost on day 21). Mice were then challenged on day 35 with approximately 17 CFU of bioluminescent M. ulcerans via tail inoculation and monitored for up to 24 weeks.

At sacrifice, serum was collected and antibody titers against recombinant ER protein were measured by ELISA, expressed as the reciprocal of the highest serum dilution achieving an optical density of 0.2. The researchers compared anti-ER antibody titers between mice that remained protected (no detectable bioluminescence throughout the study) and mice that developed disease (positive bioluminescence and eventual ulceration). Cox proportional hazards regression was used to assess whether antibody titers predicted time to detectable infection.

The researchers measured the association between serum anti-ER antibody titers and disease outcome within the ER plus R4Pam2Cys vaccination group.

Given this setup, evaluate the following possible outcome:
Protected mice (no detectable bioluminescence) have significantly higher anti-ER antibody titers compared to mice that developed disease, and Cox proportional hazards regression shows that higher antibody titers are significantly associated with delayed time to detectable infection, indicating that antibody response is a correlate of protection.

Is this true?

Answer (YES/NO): NO